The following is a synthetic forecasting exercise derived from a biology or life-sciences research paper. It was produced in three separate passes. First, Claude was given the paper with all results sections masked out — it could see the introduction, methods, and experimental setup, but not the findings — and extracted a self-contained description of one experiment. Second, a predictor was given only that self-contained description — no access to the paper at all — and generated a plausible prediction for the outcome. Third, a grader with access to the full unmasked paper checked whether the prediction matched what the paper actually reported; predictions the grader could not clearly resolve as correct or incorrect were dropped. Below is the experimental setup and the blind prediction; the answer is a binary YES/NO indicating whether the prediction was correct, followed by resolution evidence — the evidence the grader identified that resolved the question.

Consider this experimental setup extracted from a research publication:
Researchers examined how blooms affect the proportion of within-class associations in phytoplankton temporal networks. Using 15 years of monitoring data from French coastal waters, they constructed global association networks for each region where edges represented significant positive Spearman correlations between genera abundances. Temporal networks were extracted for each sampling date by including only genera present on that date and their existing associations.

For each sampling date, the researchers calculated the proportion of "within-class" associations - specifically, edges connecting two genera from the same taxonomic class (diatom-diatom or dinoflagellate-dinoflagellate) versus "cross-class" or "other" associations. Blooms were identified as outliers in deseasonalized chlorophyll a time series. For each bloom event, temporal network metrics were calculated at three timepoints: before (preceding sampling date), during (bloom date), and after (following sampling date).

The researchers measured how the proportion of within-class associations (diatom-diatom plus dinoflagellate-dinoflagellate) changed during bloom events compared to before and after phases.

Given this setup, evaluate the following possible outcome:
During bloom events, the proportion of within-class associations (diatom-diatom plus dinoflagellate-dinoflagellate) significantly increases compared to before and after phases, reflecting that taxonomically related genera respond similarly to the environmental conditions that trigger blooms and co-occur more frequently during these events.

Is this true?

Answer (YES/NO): NO